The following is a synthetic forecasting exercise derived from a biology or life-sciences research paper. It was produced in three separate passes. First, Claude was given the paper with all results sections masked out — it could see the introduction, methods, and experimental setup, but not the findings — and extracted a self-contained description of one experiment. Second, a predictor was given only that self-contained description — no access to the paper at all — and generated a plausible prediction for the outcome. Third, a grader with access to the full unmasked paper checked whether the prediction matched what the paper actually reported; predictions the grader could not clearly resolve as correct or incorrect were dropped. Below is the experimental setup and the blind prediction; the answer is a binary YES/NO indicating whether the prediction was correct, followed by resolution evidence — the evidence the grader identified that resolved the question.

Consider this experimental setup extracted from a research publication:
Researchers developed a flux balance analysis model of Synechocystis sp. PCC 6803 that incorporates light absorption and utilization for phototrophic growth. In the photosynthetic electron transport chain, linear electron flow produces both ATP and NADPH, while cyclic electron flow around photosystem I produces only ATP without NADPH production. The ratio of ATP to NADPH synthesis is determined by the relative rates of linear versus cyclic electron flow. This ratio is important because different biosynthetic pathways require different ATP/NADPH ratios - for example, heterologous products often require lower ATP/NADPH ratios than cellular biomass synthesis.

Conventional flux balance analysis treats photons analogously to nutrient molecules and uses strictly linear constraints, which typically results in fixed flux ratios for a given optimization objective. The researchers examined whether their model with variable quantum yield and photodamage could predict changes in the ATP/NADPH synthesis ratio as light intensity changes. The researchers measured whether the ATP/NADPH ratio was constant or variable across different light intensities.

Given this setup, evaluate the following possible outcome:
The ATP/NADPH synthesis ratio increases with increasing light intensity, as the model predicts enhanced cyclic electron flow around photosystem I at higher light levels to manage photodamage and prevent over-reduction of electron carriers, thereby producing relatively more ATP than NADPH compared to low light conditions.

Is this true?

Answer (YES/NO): YES